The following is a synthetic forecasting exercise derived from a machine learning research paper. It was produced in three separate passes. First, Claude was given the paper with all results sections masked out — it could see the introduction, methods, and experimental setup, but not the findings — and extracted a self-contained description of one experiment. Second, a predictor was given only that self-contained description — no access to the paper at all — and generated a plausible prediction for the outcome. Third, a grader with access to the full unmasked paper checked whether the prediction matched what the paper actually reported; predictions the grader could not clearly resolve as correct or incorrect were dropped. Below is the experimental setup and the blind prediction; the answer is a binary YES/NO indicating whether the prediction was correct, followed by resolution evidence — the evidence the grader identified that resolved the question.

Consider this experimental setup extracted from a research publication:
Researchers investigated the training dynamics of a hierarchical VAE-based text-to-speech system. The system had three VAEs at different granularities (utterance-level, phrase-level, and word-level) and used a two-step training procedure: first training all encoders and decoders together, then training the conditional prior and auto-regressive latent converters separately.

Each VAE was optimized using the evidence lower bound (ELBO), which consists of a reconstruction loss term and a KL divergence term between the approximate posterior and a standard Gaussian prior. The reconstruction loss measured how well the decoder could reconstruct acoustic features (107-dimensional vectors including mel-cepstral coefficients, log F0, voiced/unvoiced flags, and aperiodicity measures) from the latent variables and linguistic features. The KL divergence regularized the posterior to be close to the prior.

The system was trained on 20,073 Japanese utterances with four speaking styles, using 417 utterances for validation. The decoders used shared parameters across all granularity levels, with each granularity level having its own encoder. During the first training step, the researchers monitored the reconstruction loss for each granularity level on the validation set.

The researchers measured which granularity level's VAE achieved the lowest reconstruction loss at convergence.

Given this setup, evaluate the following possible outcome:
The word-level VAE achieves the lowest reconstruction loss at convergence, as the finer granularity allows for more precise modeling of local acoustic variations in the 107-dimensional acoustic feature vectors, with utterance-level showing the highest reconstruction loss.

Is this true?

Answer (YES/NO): YES